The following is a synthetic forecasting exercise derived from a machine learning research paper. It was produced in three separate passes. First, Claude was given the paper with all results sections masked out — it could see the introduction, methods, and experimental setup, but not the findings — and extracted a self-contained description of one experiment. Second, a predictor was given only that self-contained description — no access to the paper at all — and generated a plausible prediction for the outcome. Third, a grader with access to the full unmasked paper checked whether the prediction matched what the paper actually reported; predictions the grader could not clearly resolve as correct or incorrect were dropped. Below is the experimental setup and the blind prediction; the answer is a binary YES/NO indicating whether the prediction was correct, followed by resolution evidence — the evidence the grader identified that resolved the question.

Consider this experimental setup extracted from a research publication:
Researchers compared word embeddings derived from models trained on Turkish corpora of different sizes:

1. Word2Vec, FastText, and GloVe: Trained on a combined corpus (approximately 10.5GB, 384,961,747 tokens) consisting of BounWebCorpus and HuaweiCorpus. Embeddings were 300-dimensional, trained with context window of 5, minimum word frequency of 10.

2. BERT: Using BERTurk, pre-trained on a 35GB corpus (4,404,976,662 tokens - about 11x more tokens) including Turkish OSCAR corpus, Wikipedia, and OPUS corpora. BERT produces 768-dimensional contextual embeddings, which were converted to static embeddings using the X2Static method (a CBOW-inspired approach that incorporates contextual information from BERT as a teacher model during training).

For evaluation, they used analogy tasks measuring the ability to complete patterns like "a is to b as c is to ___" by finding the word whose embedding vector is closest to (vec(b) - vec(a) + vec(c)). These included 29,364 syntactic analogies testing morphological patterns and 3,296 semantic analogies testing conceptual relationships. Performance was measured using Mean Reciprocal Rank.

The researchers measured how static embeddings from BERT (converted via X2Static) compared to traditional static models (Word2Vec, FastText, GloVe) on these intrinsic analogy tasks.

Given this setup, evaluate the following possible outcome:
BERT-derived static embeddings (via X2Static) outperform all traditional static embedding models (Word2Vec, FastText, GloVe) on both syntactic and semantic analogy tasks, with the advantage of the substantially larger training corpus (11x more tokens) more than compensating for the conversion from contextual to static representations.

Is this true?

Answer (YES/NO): NO